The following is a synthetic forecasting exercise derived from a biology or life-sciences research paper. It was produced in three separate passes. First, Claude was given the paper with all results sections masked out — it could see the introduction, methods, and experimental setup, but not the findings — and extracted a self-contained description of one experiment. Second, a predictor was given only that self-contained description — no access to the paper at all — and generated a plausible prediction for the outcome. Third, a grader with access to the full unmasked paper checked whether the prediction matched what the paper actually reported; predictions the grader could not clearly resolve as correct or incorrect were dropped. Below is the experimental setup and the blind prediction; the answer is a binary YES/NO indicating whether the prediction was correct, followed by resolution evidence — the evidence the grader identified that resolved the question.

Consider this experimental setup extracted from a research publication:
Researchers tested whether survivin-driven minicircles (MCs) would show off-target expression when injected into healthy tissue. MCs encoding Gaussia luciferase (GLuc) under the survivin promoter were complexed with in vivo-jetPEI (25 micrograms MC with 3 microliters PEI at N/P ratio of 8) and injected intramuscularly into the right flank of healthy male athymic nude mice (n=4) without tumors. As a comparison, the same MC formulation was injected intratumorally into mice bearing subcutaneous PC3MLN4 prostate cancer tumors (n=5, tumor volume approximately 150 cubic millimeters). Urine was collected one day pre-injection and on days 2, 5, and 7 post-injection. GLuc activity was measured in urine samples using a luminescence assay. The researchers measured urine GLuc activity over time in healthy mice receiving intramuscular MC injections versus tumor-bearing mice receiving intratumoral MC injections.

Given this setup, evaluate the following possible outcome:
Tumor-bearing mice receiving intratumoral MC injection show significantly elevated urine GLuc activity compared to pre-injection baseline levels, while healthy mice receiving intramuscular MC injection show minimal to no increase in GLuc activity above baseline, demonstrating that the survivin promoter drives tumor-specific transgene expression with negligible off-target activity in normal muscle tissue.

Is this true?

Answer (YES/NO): YES